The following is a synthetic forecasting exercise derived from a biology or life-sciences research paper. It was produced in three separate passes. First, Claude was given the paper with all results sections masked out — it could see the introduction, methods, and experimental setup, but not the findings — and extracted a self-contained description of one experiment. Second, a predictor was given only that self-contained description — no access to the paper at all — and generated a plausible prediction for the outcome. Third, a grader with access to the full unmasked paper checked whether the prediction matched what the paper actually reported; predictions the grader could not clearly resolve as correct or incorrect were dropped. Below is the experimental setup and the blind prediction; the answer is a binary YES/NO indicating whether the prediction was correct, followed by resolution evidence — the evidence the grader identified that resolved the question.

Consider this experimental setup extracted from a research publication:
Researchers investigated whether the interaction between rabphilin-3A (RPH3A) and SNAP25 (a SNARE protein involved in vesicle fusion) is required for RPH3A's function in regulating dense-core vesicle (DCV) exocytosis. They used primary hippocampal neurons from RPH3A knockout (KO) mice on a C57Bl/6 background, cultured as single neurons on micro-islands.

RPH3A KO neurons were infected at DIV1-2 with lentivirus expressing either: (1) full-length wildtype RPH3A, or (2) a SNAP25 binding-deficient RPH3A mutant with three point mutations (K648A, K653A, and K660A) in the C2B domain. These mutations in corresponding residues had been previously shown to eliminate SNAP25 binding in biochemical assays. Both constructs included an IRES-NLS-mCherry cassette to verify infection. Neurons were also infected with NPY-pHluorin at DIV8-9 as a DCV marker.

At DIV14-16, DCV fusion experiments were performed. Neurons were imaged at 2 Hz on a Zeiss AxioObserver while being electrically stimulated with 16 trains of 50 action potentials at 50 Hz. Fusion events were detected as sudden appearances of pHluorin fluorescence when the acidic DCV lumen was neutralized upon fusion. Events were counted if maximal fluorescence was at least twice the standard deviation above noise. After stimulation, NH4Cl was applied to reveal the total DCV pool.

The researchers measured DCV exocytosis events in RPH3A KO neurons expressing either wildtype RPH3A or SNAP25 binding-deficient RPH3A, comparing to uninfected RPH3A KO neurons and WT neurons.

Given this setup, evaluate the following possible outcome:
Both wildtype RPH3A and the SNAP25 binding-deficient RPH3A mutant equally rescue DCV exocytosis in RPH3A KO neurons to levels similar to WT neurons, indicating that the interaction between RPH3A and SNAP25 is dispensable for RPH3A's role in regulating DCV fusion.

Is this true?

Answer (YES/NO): NO